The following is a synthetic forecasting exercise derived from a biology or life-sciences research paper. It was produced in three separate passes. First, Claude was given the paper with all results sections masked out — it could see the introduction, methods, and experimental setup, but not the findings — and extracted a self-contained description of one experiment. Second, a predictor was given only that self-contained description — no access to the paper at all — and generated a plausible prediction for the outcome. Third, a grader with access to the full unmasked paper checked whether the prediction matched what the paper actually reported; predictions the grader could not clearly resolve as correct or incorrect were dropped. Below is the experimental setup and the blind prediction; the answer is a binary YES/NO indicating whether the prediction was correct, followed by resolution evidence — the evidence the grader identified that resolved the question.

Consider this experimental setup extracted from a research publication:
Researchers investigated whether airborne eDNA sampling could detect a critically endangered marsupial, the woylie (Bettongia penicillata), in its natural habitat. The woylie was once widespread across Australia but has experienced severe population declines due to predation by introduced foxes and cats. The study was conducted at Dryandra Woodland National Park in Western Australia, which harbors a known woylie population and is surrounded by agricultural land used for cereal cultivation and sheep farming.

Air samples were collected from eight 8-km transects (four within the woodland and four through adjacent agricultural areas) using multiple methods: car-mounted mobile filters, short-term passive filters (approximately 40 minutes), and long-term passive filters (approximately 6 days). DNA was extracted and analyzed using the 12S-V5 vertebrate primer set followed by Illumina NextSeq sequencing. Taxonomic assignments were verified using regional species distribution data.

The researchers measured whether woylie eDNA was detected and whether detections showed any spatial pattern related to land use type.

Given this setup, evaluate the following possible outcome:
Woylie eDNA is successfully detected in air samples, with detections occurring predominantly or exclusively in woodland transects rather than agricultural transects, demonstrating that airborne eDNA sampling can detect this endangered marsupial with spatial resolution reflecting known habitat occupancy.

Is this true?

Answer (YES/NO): YES